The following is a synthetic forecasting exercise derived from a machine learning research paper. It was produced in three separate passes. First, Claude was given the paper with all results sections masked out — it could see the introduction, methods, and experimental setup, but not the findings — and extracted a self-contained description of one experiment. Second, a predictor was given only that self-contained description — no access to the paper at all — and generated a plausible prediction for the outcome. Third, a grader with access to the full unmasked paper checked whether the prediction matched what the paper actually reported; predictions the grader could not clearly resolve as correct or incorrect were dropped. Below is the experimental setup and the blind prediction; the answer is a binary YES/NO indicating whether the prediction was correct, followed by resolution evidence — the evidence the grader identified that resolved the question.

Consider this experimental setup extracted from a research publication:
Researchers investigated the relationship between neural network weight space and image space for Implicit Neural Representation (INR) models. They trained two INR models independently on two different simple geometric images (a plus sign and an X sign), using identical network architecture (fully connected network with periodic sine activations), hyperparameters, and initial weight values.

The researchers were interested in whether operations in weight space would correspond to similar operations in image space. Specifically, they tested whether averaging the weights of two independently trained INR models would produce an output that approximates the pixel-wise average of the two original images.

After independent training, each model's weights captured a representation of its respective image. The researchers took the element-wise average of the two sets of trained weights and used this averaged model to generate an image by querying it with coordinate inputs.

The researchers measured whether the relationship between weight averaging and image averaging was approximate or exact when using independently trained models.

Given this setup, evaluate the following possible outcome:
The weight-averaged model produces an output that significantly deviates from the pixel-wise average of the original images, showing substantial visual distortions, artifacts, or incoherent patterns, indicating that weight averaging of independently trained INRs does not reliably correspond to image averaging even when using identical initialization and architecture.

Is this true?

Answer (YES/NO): NO